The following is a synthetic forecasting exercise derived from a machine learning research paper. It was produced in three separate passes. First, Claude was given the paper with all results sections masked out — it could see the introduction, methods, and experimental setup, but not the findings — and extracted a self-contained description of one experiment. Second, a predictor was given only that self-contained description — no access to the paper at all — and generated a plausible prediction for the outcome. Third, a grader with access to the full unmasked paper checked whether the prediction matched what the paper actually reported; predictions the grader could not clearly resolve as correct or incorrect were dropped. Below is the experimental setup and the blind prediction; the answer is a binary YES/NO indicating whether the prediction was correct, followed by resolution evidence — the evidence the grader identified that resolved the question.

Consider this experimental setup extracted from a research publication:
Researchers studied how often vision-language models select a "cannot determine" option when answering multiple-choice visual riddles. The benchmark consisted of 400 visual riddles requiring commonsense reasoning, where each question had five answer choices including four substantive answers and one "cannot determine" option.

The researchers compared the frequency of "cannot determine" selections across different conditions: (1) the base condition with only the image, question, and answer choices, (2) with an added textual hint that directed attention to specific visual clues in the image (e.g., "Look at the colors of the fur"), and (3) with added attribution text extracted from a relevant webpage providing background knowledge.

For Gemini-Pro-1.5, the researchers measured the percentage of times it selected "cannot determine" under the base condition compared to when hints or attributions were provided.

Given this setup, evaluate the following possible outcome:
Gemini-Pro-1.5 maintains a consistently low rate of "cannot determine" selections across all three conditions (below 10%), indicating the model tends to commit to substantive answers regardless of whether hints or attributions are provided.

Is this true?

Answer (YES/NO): NO